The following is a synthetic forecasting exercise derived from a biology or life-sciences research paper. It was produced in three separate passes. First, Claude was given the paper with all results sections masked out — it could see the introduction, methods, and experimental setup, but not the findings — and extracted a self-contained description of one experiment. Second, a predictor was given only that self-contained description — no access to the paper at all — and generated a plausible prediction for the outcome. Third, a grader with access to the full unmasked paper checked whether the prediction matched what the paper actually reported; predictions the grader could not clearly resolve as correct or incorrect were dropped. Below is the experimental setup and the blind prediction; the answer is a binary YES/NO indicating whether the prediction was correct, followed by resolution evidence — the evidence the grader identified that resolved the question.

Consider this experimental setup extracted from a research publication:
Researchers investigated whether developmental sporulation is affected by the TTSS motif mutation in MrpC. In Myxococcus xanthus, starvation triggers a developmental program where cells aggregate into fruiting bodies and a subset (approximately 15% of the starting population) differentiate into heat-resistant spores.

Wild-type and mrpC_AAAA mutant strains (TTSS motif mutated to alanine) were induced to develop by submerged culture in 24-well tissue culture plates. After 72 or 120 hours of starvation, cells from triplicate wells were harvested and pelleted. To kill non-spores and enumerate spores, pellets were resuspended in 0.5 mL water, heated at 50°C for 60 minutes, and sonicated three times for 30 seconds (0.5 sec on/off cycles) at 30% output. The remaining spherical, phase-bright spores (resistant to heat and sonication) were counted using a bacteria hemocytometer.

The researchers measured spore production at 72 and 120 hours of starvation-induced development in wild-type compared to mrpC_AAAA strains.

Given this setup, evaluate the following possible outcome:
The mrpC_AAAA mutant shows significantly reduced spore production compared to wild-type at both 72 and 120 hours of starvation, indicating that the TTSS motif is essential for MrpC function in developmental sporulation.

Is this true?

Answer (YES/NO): NO